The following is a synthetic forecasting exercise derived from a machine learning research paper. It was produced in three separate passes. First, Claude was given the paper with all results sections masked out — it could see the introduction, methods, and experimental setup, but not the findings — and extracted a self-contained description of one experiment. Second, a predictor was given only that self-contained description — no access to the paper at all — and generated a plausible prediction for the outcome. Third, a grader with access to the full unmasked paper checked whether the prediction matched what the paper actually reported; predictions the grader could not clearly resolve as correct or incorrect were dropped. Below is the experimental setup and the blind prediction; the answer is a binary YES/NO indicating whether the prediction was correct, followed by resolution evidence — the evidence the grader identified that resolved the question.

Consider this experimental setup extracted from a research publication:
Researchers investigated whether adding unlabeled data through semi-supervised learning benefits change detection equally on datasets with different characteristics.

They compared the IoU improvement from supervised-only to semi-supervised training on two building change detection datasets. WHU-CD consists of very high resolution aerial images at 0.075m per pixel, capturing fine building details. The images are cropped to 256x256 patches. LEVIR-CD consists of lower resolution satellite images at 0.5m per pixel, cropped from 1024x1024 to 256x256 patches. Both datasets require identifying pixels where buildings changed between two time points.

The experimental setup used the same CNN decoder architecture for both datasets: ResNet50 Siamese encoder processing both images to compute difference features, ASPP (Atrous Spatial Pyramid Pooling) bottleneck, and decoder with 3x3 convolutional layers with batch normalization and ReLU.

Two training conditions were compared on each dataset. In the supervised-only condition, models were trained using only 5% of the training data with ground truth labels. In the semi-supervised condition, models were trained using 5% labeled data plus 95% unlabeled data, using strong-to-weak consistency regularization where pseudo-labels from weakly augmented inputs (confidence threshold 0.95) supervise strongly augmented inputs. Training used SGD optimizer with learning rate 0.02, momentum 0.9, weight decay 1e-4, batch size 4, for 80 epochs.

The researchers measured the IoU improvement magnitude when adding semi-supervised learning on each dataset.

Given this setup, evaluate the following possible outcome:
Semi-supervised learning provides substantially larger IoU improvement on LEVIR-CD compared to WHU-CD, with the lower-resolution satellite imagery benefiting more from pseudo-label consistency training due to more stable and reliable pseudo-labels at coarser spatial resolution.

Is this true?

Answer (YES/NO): NO